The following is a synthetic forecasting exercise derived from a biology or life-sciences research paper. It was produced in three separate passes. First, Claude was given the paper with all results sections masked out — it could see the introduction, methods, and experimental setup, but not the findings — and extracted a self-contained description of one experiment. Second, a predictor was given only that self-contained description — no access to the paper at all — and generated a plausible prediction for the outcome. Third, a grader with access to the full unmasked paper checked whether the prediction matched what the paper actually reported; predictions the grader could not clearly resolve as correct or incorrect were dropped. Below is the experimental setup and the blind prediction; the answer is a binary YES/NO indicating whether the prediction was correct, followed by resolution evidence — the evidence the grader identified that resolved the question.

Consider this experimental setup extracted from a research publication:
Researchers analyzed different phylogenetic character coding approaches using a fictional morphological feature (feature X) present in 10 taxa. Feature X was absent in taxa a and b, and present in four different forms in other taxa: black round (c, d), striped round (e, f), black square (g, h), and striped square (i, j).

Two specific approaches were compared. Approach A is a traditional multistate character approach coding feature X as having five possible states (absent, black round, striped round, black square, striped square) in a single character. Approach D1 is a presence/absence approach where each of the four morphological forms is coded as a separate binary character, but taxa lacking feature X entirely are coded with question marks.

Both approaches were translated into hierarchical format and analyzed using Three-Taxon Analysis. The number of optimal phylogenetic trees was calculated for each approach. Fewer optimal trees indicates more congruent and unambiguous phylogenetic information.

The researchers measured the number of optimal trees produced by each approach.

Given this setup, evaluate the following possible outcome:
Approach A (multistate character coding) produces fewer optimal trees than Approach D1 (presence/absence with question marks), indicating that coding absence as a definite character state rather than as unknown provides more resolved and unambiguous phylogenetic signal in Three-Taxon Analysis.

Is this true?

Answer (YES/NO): NO